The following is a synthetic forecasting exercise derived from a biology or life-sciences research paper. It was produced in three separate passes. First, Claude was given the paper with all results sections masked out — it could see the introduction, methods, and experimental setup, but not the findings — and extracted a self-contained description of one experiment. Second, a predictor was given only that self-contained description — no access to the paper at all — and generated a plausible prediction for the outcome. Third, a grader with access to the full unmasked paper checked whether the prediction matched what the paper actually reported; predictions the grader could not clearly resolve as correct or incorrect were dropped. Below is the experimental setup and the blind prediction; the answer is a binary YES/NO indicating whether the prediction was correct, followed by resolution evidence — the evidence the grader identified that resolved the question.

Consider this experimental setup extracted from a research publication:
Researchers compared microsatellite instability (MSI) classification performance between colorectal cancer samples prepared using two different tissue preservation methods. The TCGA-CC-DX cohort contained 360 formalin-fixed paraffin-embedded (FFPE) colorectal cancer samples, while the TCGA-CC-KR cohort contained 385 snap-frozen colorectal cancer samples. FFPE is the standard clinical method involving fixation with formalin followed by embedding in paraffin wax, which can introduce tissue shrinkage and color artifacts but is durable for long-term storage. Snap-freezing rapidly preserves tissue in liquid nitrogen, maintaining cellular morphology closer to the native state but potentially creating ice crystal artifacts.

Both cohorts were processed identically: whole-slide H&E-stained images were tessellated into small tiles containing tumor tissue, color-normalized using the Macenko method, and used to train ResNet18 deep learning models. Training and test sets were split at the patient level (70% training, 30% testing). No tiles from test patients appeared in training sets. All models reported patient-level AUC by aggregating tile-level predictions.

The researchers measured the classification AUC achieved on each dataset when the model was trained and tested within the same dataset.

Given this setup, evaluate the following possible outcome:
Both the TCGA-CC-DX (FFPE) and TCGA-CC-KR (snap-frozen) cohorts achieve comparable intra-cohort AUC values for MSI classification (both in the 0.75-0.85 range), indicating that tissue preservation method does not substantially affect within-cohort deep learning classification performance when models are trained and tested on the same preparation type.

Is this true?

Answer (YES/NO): YES